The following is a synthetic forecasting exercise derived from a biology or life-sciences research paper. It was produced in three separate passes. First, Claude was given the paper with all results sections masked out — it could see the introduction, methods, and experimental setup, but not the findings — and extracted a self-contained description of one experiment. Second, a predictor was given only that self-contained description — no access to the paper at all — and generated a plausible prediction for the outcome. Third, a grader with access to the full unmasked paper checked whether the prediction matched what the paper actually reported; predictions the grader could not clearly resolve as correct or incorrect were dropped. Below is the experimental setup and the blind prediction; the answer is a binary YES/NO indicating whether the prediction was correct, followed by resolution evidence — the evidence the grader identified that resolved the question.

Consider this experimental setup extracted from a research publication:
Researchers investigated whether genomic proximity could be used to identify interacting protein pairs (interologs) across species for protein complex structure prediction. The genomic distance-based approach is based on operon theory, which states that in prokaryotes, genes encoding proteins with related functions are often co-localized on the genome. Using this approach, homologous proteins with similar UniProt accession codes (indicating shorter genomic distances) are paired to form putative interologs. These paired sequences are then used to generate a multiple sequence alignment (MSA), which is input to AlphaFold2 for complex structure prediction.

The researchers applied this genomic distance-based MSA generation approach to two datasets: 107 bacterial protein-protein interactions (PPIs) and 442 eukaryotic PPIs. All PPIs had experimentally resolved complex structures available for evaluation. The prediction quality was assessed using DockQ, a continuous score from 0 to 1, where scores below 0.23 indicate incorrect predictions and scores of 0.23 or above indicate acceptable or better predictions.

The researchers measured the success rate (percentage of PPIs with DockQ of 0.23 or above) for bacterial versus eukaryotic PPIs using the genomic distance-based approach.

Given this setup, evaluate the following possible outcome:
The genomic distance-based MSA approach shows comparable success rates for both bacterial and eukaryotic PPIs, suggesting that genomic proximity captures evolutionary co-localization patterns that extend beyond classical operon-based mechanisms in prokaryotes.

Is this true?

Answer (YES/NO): NO